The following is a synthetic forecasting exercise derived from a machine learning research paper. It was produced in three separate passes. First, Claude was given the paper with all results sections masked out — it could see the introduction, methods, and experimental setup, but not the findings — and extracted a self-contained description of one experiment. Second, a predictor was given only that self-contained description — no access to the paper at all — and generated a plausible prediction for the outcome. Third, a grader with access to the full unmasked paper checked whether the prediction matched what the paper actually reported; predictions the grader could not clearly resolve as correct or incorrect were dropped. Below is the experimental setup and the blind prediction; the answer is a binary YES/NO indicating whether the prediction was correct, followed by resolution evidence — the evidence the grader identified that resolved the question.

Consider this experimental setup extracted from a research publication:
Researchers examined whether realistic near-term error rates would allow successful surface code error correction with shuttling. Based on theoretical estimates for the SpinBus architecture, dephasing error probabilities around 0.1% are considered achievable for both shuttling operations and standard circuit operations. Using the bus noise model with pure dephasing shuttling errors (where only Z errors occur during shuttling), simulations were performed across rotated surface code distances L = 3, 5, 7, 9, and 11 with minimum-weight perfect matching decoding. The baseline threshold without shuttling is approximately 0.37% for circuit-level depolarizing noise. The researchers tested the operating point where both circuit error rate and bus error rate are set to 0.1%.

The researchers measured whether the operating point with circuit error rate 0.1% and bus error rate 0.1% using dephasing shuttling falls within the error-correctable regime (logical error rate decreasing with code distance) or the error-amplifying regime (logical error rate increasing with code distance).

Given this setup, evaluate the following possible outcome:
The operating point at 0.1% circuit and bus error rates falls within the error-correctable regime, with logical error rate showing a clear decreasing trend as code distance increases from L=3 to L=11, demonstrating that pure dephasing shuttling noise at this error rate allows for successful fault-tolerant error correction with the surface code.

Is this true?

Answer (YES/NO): YES